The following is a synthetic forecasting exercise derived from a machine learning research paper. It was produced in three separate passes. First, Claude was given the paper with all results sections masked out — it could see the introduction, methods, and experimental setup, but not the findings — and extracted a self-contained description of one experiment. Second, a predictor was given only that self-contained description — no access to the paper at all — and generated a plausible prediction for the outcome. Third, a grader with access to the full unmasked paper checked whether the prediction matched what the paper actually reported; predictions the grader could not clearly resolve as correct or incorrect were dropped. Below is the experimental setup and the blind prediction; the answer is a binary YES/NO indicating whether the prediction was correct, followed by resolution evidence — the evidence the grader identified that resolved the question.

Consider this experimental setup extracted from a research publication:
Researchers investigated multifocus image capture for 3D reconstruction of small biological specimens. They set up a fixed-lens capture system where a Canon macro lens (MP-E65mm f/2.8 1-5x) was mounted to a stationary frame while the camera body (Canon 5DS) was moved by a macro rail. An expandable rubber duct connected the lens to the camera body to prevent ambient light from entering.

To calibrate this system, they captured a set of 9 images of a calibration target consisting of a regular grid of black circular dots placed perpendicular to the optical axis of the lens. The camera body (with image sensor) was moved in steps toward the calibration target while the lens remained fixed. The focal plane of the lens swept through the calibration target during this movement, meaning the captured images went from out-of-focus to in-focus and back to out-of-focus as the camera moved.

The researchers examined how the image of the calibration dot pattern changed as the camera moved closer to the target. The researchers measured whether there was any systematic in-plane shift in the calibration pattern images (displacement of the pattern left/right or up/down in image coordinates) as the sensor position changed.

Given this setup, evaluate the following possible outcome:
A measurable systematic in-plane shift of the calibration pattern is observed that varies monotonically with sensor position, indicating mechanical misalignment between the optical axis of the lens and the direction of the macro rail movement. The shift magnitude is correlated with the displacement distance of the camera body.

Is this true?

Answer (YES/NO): YES